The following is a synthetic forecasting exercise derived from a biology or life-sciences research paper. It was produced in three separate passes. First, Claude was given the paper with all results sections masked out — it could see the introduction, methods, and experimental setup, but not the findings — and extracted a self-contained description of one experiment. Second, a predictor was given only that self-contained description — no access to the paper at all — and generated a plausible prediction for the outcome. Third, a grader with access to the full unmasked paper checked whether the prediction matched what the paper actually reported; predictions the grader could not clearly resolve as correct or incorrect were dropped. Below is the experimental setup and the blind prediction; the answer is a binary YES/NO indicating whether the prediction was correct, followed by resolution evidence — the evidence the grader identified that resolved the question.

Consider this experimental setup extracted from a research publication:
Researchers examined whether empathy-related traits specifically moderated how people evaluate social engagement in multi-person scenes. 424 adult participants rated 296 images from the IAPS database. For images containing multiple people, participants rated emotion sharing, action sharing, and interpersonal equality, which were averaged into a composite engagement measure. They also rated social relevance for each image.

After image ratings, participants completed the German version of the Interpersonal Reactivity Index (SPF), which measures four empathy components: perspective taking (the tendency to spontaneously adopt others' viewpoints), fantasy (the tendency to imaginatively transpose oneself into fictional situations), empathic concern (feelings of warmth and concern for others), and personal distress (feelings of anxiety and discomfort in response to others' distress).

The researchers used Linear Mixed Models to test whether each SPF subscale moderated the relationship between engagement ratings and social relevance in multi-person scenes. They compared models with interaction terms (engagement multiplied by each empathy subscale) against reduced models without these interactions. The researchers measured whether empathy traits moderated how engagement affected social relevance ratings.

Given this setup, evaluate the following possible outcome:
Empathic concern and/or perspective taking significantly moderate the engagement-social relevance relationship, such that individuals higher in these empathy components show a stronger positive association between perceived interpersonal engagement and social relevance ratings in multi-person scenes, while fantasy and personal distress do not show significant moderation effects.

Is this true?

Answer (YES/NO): NO